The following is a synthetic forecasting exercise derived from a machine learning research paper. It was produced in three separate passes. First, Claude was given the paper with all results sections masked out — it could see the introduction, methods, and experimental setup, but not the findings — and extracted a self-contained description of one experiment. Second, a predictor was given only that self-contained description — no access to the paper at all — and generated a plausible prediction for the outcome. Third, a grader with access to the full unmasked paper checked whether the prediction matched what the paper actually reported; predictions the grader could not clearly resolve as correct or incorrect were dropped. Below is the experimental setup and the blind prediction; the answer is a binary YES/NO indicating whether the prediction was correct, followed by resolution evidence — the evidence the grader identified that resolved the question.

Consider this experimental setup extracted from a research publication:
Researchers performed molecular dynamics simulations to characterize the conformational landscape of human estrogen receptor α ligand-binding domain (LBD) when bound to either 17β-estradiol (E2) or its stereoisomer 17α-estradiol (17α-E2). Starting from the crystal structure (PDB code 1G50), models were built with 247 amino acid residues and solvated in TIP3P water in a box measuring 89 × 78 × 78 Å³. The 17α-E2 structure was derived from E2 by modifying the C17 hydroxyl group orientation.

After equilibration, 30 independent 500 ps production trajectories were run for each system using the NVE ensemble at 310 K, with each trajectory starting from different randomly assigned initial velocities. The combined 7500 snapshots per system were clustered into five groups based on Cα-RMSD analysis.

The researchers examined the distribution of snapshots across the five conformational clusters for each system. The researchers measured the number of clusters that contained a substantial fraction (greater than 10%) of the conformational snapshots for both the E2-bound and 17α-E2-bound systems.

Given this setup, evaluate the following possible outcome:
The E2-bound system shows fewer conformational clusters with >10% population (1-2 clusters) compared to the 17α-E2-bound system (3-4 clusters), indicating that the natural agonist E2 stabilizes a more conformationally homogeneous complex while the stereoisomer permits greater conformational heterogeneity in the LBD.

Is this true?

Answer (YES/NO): NO